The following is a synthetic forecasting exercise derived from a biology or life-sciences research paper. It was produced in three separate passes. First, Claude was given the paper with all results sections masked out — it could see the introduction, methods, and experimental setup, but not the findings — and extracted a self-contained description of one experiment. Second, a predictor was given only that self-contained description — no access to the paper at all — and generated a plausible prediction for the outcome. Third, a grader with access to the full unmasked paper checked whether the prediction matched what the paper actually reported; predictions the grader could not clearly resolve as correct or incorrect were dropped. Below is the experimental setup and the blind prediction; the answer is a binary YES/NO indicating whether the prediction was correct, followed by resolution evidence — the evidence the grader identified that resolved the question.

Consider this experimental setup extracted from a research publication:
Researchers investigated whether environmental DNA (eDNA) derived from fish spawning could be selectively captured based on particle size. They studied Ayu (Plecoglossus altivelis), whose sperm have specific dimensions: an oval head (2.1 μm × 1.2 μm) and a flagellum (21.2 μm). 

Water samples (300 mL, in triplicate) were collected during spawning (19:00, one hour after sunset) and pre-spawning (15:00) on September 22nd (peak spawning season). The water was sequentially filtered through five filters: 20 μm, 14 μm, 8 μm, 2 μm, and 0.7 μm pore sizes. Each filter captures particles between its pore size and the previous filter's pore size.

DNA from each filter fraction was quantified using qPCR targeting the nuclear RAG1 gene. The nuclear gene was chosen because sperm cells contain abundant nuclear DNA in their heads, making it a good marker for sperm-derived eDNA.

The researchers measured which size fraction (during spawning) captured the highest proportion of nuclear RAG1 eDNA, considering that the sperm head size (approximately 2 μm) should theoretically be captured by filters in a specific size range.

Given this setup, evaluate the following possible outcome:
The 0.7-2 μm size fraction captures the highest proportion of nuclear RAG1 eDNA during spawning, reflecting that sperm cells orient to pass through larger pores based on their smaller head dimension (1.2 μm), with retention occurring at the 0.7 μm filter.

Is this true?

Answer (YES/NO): NO